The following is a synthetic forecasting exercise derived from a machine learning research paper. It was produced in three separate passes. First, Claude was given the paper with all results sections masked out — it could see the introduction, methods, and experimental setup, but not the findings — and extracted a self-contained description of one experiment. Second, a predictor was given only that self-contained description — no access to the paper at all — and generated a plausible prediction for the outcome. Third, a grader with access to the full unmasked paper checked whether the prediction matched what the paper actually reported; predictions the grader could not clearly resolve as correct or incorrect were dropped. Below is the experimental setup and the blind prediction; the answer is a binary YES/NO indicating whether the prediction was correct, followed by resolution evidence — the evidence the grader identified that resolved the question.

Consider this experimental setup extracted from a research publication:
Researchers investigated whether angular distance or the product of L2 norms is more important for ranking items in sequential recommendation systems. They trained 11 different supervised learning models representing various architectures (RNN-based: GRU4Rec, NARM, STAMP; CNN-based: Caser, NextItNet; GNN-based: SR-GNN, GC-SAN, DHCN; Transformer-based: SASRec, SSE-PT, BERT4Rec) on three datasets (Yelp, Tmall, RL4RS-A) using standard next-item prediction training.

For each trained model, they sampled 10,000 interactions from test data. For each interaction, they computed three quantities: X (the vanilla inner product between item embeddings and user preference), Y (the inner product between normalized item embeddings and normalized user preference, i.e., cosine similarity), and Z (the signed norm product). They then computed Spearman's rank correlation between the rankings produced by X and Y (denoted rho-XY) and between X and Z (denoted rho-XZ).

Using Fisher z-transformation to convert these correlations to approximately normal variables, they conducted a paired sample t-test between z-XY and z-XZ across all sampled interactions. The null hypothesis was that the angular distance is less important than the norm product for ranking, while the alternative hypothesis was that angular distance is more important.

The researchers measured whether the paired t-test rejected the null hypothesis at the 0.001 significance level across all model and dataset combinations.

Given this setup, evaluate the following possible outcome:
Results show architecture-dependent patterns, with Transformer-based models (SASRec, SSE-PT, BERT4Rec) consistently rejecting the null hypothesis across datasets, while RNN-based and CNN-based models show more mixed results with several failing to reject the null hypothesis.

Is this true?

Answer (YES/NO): NO